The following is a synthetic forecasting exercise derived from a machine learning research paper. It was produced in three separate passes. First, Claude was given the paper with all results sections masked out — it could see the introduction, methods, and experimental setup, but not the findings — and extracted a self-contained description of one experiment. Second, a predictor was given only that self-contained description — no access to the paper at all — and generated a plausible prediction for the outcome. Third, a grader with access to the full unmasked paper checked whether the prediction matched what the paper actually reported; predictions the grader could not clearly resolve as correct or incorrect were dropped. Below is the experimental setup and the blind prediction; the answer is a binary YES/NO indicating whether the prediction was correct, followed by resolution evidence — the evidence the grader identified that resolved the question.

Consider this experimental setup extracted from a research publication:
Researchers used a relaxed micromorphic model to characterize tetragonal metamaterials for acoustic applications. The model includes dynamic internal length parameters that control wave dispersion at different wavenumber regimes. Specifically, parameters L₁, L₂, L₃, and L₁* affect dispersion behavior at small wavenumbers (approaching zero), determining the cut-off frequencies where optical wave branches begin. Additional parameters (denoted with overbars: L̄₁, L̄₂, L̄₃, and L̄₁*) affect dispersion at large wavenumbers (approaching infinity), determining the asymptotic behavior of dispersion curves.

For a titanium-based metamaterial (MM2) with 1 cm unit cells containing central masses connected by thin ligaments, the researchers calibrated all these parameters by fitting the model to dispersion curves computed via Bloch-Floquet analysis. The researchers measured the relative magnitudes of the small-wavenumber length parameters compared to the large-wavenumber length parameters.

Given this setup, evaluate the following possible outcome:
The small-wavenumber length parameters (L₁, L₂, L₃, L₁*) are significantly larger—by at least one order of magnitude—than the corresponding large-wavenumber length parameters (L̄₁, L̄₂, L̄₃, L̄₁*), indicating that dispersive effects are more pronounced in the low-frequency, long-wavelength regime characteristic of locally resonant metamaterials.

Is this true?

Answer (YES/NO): YES